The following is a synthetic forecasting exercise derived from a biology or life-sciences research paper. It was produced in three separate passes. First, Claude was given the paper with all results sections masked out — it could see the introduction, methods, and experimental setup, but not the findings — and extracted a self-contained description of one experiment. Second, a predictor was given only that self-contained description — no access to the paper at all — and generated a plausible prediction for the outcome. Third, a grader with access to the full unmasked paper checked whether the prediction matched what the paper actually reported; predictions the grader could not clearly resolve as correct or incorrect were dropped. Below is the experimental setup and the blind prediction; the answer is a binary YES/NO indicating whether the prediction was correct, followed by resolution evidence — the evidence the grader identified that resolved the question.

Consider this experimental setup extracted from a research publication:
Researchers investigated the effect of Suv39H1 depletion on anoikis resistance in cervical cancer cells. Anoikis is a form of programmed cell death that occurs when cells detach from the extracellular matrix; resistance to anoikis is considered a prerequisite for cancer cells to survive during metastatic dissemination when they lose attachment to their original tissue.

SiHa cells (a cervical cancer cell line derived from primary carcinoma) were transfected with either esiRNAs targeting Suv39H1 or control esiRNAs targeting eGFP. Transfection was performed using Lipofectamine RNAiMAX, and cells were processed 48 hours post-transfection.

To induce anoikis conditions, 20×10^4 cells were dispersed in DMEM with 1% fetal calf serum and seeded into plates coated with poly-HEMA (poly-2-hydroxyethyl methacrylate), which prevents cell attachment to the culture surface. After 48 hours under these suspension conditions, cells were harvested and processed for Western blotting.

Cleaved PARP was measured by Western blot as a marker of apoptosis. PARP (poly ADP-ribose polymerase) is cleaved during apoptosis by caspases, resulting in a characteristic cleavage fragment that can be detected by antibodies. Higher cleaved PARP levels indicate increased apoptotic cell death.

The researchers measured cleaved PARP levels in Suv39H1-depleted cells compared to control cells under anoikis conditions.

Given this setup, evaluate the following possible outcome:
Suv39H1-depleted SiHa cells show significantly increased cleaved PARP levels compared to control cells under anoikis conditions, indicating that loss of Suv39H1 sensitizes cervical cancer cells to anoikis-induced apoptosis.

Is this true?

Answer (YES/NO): NO